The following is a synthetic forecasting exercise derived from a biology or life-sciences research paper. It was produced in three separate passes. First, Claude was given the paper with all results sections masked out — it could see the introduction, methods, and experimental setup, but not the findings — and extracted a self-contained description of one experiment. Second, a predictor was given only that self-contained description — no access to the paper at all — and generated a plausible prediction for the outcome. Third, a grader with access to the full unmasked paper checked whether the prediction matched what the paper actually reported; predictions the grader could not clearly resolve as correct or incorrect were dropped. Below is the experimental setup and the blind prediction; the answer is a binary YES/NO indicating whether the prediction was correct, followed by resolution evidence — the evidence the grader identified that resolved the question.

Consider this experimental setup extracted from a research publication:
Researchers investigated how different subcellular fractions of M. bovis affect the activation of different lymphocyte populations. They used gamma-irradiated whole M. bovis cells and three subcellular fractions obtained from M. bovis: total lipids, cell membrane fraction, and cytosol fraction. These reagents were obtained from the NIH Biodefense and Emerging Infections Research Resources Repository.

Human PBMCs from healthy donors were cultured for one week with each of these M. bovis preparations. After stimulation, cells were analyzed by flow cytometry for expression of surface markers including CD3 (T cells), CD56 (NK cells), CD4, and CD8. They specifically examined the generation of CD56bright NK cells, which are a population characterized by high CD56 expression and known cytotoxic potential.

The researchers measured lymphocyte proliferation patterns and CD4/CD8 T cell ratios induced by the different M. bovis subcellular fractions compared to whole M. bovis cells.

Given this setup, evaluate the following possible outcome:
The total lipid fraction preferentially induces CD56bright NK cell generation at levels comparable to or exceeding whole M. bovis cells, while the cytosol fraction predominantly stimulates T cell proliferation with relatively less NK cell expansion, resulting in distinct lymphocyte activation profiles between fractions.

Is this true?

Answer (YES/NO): NO